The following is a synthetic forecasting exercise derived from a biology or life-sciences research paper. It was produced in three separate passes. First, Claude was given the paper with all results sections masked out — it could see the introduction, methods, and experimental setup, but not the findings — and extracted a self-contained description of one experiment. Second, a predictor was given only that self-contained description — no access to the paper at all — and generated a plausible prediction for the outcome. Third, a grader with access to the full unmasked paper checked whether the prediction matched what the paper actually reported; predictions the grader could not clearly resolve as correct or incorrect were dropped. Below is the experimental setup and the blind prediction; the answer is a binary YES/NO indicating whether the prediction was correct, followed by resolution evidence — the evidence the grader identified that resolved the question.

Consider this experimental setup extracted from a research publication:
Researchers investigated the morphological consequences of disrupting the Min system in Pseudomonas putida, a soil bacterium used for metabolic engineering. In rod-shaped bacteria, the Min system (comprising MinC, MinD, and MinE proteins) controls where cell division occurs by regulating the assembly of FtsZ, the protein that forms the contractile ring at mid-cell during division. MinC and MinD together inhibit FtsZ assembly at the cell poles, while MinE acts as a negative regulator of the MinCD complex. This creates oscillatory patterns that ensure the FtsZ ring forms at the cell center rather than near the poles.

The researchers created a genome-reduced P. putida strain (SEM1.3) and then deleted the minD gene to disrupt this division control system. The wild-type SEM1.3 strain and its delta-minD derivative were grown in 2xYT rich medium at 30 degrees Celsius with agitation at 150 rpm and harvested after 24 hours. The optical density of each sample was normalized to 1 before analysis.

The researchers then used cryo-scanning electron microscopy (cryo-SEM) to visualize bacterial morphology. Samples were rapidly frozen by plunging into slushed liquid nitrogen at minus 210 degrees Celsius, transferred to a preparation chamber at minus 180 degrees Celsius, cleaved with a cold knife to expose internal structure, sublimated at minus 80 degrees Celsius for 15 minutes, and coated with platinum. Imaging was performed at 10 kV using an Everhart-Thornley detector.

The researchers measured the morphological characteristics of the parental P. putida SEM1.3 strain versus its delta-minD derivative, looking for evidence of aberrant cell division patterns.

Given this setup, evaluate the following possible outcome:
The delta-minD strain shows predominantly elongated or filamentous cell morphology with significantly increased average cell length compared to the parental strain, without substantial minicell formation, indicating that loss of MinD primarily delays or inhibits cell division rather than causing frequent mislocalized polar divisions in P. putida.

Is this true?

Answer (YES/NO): NO